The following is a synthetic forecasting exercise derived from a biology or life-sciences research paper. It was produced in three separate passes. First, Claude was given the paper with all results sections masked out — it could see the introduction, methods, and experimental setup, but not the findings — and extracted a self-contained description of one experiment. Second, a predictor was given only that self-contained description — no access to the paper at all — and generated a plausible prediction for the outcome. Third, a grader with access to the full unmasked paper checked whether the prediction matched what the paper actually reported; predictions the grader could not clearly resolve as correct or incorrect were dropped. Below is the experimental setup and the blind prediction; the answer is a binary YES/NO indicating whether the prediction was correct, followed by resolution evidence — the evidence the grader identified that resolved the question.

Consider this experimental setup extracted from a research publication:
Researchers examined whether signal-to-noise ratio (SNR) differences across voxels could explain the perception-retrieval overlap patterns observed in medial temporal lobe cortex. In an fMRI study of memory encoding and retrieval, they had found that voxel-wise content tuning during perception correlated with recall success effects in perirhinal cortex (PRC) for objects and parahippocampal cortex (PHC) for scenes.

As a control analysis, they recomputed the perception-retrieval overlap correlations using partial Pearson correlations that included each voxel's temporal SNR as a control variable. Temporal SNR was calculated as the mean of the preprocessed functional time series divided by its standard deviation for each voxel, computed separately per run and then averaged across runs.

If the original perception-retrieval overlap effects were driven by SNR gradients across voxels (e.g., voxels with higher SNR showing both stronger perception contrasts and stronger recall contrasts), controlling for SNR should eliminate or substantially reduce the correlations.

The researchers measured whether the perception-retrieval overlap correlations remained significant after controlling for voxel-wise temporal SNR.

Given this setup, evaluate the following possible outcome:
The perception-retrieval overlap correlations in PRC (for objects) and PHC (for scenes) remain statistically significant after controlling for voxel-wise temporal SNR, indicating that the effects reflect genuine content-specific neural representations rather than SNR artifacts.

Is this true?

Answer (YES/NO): YES